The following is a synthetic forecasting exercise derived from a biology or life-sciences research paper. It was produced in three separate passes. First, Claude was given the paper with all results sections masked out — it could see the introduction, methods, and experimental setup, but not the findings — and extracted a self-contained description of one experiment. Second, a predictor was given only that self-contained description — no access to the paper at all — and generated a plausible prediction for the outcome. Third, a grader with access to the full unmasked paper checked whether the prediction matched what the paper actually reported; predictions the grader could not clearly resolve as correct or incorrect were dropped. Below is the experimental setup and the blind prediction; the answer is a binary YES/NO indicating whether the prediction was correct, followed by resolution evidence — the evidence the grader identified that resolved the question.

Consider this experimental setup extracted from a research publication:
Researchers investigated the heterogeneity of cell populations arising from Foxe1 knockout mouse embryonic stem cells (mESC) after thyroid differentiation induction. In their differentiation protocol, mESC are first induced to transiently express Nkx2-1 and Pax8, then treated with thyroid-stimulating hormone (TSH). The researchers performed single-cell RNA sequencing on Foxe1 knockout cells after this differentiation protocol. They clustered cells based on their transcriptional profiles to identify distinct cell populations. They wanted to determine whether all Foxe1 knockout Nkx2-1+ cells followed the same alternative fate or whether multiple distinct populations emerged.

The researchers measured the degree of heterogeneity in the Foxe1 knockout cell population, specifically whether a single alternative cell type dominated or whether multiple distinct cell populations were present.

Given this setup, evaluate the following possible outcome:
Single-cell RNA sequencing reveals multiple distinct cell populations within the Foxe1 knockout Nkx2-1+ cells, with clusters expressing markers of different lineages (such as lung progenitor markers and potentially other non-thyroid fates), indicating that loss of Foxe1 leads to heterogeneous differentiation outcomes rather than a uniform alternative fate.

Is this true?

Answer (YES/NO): YES